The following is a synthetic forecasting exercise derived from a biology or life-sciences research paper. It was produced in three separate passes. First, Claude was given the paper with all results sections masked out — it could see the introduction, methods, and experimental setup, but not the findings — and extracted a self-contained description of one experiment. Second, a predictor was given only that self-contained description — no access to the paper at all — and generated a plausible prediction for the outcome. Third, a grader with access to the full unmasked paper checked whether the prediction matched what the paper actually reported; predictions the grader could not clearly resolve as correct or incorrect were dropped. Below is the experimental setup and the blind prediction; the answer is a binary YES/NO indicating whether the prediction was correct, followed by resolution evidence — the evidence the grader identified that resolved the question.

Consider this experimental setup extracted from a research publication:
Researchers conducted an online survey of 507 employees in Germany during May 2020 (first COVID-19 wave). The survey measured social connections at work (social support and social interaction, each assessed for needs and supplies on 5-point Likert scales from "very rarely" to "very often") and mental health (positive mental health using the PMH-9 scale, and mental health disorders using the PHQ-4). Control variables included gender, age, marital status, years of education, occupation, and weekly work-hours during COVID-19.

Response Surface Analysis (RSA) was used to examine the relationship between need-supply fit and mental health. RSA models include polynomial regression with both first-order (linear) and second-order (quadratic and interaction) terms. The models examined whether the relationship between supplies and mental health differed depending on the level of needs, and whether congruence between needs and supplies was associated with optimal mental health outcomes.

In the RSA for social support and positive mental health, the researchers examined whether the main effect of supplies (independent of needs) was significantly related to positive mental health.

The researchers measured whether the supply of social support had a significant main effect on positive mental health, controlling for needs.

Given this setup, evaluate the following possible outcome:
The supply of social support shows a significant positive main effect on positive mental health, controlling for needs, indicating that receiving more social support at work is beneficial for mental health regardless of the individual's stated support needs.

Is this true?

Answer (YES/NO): YES